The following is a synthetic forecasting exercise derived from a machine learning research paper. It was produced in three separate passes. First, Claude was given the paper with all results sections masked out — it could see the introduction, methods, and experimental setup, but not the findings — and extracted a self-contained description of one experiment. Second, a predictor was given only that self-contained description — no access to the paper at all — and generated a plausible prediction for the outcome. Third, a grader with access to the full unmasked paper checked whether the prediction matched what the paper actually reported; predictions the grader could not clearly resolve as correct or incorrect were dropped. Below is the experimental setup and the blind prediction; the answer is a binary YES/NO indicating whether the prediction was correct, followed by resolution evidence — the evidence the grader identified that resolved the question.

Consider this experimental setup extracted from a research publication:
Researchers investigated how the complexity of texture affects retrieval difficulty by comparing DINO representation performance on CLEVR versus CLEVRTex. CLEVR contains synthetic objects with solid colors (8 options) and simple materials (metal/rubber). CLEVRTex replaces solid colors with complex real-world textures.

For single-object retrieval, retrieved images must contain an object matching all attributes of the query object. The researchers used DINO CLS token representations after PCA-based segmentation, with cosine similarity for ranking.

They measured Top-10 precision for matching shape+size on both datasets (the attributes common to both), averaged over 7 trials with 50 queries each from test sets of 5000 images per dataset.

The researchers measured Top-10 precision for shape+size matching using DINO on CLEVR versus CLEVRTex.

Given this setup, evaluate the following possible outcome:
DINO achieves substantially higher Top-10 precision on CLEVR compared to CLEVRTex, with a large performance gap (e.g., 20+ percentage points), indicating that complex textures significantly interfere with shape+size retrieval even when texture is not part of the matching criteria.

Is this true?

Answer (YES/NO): NO